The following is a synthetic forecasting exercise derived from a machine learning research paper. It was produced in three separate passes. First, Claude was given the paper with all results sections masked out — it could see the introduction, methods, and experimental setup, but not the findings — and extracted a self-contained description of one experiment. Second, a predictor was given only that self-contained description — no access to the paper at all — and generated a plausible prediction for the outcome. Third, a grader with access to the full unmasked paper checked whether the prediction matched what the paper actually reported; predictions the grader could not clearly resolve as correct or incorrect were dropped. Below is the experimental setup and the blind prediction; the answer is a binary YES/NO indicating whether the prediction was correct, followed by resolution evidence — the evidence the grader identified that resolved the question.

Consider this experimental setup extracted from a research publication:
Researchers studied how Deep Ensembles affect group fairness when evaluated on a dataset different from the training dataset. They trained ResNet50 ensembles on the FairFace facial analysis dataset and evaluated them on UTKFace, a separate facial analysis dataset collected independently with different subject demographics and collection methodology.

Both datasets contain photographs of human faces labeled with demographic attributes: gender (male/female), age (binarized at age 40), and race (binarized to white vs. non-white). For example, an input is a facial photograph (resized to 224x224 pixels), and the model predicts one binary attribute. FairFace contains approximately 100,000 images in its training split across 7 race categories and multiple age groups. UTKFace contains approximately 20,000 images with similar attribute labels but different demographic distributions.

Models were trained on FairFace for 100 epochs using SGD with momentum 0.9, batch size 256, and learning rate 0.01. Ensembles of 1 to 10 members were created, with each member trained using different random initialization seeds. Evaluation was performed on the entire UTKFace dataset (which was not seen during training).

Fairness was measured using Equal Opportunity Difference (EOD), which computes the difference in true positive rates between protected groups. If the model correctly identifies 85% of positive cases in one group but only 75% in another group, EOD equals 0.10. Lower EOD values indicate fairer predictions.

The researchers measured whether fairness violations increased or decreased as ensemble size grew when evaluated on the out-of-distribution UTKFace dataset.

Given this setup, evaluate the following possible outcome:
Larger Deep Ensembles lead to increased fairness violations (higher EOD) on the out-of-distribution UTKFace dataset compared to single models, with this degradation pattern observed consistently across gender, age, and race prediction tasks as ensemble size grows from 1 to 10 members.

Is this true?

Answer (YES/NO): NO